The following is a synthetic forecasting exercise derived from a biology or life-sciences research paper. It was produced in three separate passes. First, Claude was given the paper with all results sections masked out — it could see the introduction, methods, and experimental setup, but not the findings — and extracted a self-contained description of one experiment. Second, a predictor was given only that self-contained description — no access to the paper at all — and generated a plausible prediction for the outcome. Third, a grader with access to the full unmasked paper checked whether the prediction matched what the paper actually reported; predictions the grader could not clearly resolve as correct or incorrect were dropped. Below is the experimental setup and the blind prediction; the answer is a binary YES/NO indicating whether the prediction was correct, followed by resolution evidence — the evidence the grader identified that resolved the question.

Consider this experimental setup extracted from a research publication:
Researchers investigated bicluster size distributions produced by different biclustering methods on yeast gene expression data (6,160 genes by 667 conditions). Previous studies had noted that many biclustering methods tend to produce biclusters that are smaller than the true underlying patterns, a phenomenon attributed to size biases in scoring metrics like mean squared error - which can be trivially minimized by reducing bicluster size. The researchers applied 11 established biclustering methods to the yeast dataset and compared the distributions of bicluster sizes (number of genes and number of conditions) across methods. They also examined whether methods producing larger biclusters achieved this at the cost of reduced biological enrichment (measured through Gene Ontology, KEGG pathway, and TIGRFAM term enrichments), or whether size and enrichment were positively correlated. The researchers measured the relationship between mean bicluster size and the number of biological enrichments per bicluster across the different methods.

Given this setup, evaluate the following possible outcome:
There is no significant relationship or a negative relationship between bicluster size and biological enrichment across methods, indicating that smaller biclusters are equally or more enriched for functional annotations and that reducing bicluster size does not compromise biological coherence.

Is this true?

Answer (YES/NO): YES